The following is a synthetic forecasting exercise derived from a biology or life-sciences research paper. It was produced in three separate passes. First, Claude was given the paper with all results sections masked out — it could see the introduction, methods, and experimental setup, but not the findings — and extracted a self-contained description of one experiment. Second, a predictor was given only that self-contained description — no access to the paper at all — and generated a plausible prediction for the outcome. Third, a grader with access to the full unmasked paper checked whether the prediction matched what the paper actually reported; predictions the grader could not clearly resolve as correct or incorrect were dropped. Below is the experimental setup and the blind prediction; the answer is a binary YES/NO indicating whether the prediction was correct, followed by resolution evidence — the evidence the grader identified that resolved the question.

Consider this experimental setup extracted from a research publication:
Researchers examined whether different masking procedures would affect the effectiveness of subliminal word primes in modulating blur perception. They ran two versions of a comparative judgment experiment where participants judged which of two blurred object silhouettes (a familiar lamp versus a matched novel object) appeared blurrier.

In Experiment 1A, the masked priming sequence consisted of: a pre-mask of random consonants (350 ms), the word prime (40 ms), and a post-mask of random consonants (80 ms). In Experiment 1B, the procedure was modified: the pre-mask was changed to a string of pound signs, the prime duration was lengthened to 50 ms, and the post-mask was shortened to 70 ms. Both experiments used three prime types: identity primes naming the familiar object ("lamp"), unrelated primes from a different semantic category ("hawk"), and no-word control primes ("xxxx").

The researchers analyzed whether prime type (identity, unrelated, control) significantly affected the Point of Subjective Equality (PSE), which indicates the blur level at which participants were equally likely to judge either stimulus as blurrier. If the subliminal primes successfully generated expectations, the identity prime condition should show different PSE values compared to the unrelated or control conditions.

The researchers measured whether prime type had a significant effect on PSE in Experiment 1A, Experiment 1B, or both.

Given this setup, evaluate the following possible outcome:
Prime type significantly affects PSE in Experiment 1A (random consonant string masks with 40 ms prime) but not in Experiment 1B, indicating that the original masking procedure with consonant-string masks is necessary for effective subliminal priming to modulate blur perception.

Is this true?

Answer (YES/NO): NO